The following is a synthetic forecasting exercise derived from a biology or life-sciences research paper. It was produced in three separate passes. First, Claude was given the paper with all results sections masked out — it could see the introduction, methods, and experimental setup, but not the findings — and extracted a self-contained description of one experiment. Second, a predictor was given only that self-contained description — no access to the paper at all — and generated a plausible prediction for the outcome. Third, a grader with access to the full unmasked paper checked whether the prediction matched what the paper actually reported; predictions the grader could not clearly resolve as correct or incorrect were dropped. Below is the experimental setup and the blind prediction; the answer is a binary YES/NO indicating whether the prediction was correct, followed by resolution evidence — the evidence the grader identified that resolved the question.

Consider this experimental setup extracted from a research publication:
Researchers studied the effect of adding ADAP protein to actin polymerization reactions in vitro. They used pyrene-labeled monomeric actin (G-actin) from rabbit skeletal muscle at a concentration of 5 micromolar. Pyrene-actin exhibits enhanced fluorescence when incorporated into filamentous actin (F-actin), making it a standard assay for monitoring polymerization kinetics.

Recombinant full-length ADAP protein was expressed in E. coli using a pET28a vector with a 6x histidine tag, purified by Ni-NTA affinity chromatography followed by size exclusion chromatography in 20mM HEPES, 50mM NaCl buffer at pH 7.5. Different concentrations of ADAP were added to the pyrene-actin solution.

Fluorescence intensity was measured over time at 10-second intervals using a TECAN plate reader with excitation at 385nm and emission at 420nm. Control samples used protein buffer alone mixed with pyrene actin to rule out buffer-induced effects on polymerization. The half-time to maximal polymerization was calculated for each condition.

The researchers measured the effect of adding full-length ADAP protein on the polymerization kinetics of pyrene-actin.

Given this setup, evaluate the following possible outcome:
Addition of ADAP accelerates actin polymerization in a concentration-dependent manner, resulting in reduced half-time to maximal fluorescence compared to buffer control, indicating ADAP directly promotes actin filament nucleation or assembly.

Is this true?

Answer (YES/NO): YES